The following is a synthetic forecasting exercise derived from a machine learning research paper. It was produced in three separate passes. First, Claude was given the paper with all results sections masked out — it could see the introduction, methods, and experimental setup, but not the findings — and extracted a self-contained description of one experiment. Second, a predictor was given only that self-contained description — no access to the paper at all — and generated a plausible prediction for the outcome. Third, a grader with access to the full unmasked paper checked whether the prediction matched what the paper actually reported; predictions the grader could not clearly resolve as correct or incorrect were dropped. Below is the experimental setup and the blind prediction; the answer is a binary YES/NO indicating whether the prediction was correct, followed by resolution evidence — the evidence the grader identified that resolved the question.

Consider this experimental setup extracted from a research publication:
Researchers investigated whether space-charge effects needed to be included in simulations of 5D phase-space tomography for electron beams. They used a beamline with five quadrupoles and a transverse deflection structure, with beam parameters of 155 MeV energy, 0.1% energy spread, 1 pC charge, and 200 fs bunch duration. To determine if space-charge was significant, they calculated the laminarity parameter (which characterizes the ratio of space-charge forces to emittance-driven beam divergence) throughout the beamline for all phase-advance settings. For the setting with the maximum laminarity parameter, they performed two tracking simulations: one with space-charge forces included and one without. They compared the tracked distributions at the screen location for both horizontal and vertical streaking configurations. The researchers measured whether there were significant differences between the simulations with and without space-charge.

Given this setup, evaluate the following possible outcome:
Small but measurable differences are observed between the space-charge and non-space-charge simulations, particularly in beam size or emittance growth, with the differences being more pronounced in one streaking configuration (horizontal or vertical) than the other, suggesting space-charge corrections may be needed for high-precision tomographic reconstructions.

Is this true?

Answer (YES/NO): NO